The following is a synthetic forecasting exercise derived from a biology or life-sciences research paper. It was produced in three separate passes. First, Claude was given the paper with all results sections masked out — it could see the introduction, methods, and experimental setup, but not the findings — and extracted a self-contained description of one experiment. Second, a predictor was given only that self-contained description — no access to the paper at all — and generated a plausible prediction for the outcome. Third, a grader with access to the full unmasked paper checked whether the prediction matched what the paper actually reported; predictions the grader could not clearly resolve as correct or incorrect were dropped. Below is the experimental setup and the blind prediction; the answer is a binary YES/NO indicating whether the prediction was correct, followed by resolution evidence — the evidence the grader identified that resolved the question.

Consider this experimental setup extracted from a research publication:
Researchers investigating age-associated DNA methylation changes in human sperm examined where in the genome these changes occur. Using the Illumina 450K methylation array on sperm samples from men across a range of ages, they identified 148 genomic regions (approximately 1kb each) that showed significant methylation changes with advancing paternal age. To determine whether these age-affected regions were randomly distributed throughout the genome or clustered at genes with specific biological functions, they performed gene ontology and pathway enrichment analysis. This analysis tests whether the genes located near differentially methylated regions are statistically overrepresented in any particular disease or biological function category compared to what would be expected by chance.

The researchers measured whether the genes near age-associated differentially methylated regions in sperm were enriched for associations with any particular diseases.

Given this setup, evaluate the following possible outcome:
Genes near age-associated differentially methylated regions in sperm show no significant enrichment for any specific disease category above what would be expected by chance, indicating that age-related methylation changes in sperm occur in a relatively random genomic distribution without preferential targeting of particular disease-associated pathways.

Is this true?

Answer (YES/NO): NO